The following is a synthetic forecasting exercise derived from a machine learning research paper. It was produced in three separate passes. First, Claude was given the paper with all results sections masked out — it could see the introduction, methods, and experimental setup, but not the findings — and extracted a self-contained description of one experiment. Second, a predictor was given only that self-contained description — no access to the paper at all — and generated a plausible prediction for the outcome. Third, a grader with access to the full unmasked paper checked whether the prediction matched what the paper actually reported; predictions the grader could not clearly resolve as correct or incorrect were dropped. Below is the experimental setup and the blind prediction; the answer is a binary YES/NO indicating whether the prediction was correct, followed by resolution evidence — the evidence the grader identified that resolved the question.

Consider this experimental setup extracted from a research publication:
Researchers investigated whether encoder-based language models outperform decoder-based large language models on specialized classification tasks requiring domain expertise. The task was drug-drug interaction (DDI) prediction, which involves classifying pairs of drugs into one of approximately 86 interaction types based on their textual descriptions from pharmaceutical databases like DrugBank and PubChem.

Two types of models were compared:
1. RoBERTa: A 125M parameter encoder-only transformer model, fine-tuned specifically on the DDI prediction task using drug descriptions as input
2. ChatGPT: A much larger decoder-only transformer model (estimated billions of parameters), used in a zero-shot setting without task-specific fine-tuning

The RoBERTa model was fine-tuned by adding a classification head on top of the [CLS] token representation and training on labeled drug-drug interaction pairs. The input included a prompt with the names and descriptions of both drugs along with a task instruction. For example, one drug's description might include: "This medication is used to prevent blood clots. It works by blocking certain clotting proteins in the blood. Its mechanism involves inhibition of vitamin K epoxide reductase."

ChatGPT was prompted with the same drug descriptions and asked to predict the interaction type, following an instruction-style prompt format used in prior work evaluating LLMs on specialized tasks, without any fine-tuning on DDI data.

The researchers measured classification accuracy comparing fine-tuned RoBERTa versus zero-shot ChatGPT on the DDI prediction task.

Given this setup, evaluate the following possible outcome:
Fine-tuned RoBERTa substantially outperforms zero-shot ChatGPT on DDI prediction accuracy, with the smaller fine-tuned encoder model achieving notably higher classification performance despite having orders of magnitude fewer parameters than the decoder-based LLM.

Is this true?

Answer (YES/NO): YES